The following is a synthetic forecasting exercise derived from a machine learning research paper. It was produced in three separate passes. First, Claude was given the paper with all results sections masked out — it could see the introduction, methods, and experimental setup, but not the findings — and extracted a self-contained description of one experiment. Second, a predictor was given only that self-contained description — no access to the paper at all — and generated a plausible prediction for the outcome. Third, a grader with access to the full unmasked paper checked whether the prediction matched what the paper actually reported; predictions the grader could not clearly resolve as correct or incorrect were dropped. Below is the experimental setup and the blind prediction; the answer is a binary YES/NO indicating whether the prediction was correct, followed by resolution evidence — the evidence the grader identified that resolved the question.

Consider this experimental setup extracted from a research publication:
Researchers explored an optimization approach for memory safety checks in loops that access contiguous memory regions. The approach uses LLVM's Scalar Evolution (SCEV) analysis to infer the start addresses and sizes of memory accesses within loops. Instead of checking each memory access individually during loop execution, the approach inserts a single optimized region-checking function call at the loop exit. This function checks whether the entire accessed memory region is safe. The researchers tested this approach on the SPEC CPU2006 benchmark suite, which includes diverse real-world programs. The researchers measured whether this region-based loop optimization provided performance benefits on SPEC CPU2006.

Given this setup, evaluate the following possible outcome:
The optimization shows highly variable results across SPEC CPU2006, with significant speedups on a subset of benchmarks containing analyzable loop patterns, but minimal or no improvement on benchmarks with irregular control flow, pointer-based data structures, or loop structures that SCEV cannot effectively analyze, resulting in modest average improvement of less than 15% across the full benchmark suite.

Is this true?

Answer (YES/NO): NO